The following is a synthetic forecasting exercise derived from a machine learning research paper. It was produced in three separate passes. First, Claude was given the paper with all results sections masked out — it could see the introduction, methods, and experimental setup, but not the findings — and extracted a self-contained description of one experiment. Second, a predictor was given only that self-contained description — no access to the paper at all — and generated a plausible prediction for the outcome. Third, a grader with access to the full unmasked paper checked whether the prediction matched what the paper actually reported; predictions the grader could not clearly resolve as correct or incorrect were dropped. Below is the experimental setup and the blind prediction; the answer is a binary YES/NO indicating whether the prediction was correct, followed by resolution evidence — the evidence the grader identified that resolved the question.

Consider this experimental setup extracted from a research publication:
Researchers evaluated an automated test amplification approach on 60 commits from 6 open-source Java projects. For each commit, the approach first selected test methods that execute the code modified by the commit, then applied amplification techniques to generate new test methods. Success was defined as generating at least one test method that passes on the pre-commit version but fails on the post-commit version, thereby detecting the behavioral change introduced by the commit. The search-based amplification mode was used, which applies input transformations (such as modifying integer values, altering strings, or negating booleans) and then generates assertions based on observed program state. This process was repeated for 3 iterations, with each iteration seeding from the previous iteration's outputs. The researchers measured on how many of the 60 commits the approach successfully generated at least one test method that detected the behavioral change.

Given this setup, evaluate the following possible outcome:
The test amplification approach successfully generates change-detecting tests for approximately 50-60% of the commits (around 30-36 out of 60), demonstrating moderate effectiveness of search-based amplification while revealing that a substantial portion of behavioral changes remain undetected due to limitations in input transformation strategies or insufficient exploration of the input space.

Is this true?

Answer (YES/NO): NO